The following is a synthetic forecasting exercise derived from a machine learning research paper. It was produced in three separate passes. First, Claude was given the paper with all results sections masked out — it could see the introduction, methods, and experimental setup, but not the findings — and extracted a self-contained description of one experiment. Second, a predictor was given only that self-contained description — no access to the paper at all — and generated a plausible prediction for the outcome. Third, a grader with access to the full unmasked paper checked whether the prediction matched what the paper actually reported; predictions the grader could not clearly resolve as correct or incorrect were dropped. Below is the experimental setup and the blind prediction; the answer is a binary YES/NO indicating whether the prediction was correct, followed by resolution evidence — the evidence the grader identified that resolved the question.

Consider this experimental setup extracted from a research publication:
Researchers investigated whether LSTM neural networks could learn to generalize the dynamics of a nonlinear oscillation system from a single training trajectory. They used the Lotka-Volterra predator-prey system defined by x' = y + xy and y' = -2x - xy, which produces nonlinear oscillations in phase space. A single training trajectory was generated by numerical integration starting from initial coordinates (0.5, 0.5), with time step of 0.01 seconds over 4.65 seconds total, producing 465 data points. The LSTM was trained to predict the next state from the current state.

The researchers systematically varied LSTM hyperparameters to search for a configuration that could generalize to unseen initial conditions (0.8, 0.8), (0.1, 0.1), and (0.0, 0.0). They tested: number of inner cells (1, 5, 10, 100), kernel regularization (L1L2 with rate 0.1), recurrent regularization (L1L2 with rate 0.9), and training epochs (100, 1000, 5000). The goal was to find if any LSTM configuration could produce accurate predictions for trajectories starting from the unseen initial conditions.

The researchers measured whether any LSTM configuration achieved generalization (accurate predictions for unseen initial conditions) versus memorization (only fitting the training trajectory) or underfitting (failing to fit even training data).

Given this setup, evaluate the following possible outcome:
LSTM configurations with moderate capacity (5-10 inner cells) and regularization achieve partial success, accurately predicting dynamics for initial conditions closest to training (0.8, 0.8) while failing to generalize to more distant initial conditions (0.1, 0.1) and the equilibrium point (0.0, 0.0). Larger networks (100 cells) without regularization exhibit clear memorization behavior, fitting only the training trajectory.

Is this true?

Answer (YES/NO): NO